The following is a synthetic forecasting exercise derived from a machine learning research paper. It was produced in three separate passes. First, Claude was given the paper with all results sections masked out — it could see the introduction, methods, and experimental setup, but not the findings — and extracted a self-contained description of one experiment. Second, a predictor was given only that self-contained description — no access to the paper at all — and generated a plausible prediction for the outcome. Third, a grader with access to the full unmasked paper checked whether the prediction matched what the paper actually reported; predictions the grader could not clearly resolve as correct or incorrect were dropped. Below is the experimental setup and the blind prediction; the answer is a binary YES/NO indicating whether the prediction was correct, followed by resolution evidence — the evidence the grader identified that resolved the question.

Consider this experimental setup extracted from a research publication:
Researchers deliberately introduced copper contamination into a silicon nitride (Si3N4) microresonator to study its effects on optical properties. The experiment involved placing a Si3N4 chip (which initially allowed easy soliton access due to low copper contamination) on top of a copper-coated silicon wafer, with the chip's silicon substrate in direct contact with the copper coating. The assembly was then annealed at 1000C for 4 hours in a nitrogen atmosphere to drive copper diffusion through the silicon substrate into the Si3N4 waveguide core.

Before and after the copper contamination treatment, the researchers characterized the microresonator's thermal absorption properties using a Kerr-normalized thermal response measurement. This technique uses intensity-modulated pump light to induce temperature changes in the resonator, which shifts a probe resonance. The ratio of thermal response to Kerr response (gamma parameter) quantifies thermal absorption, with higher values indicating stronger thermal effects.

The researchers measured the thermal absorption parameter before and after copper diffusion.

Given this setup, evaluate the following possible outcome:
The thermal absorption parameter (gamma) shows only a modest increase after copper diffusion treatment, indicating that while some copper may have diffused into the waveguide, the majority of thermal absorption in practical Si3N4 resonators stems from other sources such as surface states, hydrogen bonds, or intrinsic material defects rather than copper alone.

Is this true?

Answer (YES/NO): NO